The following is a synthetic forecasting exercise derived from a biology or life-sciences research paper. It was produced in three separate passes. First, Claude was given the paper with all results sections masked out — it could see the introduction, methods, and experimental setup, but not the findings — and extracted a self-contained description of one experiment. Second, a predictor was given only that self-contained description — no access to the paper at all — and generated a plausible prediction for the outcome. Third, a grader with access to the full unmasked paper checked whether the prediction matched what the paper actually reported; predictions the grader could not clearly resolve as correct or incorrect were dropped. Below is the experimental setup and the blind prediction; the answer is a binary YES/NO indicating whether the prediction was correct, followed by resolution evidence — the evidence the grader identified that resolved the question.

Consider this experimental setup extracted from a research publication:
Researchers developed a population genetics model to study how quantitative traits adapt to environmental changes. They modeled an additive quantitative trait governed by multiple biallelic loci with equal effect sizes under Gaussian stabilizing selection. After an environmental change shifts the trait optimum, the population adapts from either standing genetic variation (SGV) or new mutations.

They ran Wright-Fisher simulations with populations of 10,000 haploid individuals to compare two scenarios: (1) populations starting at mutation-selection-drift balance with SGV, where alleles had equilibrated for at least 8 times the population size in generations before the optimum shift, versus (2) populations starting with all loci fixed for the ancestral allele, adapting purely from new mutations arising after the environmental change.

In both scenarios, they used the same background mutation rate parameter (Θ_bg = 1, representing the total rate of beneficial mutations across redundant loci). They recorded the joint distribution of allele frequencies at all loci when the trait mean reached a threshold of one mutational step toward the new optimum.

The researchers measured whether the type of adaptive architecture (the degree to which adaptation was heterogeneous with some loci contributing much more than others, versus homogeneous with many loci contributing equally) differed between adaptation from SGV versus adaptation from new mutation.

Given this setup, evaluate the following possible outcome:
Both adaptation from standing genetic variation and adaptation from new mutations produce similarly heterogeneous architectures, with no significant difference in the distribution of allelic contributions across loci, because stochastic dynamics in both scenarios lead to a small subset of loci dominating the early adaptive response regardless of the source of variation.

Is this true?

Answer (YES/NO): YES